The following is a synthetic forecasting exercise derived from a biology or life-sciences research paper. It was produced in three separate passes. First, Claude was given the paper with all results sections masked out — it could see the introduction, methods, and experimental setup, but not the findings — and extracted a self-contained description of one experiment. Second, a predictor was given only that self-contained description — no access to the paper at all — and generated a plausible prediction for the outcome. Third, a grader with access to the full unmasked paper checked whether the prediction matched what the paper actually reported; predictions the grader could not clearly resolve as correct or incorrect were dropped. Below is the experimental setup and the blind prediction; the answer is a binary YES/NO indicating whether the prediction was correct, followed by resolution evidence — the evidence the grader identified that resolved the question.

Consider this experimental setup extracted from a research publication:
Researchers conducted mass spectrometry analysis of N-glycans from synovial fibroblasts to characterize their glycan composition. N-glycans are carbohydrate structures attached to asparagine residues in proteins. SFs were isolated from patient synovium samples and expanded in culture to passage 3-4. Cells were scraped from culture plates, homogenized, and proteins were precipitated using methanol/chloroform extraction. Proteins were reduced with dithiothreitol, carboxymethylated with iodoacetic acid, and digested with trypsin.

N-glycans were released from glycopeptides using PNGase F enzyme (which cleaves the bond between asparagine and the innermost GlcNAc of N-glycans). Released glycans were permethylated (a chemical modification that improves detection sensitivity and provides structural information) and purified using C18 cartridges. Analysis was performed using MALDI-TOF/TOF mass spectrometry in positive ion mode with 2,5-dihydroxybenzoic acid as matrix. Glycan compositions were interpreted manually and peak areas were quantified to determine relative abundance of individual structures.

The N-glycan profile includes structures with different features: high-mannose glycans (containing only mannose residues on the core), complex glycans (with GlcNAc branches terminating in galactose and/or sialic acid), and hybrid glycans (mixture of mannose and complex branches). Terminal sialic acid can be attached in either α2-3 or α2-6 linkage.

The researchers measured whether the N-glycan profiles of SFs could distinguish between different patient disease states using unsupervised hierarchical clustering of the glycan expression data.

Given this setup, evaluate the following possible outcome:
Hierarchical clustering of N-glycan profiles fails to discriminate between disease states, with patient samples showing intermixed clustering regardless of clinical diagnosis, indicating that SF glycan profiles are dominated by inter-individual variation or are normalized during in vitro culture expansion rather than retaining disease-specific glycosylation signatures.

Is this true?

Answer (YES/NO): NO